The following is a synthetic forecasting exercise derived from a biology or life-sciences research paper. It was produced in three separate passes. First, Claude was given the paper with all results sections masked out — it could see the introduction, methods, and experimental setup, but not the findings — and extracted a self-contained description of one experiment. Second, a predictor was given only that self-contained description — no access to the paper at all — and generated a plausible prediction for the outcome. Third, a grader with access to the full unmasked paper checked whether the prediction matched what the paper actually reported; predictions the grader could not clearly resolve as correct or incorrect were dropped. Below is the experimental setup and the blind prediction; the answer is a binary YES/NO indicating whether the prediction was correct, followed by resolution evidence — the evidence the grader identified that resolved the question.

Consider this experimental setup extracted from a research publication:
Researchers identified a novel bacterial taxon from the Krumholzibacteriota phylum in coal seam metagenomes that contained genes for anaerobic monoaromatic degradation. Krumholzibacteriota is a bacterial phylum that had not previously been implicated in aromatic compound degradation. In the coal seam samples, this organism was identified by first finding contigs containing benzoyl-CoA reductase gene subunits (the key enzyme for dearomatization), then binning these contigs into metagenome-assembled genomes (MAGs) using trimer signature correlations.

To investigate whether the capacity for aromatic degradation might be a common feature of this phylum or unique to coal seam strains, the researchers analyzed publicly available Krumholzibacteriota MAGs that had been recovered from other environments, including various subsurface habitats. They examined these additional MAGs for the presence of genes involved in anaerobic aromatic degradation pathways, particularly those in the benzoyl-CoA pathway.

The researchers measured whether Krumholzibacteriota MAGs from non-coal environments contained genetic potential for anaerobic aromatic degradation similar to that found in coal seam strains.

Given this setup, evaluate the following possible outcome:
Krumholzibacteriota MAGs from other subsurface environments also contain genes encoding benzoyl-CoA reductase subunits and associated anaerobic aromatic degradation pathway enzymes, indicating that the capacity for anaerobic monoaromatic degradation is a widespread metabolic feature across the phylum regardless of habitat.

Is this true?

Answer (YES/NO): YES